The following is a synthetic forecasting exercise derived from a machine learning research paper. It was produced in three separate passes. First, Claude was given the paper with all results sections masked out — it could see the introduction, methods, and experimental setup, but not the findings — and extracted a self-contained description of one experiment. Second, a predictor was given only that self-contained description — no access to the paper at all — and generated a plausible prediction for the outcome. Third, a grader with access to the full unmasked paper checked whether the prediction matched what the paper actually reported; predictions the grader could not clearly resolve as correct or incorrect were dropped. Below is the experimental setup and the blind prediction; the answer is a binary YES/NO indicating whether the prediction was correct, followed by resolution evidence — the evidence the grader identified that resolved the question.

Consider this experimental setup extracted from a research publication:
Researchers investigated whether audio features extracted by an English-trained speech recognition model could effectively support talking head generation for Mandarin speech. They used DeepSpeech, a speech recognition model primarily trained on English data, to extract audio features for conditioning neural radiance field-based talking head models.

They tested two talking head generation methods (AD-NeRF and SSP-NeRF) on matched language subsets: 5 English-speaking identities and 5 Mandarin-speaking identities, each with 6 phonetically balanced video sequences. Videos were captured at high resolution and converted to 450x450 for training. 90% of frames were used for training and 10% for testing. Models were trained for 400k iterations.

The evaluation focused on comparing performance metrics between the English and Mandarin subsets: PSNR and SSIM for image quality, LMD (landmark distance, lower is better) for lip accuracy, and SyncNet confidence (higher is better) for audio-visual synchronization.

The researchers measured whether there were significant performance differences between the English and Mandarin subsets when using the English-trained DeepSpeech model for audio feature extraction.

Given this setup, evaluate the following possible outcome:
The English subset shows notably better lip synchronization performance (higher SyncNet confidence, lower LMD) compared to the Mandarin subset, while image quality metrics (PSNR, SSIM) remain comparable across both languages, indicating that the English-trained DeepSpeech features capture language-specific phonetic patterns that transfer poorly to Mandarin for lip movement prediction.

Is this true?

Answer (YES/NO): NO